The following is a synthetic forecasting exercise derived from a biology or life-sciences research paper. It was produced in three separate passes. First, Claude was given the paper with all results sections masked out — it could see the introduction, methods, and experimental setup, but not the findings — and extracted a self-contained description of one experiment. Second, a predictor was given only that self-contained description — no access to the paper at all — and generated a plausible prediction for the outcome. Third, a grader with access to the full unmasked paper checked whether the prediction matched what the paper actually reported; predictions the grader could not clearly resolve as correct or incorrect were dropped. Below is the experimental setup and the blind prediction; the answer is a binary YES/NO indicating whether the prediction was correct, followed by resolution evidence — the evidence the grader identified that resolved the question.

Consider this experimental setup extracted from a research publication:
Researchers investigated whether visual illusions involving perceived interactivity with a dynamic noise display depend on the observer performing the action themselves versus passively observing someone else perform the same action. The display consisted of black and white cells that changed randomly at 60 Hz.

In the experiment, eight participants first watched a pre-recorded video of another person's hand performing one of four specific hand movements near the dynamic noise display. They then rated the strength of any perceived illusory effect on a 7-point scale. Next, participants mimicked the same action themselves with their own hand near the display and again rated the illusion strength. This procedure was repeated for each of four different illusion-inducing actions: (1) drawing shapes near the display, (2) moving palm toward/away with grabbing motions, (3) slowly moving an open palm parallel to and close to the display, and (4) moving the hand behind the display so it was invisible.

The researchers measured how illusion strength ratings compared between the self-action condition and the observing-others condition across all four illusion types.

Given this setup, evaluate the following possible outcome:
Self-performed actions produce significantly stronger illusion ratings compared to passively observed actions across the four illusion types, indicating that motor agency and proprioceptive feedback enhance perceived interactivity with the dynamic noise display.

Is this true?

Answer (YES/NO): YES